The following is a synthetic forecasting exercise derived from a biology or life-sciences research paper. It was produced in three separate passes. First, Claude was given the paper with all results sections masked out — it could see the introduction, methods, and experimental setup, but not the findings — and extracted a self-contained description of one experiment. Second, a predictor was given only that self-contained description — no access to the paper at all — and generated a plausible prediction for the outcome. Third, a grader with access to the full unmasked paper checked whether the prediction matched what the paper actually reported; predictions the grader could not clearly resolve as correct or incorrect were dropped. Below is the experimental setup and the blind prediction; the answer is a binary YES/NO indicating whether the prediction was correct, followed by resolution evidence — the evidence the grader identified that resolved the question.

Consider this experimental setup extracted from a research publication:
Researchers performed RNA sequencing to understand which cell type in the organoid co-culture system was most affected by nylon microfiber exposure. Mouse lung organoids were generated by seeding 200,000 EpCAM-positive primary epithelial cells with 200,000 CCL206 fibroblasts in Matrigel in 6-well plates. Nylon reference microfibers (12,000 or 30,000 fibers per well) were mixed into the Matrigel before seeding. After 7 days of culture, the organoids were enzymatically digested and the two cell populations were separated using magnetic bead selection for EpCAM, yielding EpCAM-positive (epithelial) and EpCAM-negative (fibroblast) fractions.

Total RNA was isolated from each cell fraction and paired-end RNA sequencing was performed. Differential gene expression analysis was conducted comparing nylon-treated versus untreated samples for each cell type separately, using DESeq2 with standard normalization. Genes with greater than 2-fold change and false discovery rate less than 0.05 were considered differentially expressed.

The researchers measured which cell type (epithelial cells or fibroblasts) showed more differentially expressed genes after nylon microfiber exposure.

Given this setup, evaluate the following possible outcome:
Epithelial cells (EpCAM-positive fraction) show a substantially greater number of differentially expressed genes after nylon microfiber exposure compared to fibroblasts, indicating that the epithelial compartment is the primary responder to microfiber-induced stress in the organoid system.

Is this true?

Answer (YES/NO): YES